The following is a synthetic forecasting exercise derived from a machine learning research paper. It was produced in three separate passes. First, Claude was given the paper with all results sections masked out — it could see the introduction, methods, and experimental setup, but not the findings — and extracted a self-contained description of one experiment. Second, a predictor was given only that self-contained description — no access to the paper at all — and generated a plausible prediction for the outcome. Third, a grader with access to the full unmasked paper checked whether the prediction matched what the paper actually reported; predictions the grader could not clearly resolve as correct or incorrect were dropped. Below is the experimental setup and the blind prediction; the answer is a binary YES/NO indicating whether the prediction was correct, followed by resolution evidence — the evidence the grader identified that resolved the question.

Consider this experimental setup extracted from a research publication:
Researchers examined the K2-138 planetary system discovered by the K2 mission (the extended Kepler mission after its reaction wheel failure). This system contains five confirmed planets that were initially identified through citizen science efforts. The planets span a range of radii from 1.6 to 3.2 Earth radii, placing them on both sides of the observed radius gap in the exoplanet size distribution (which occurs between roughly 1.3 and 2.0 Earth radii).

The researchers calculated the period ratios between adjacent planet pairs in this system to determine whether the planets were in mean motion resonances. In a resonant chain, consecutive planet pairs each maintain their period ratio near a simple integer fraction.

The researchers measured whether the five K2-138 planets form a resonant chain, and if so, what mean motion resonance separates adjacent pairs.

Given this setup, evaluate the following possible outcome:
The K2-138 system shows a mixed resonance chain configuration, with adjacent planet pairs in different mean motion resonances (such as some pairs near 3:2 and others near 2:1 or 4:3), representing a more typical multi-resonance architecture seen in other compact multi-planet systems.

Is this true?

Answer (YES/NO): NO